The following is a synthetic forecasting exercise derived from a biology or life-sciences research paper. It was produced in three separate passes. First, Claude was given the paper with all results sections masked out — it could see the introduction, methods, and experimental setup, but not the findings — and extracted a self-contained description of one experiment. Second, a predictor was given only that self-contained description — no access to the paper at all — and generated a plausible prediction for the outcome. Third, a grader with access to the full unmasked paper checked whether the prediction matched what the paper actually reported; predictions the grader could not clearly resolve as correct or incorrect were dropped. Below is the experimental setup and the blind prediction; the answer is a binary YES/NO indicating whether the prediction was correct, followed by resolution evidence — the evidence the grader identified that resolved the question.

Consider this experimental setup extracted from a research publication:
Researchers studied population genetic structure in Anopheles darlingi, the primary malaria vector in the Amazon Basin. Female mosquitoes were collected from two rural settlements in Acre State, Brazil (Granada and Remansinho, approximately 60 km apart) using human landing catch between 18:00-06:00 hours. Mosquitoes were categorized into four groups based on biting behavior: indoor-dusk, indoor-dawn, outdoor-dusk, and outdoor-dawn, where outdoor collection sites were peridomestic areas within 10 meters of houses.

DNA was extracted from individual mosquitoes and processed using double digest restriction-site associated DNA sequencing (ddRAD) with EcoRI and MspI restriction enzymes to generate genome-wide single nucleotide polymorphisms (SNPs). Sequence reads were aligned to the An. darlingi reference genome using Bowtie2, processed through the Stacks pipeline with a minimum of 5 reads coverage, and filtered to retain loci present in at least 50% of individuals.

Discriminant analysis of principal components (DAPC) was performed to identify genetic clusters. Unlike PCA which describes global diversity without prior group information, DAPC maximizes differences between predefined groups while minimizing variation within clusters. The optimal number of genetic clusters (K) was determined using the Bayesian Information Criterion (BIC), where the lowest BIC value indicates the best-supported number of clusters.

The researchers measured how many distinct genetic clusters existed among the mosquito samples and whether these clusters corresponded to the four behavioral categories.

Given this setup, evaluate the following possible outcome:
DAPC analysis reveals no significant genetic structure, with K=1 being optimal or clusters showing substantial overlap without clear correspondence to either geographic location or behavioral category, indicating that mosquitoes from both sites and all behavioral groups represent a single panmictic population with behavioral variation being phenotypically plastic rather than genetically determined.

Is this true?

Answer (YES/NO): NO